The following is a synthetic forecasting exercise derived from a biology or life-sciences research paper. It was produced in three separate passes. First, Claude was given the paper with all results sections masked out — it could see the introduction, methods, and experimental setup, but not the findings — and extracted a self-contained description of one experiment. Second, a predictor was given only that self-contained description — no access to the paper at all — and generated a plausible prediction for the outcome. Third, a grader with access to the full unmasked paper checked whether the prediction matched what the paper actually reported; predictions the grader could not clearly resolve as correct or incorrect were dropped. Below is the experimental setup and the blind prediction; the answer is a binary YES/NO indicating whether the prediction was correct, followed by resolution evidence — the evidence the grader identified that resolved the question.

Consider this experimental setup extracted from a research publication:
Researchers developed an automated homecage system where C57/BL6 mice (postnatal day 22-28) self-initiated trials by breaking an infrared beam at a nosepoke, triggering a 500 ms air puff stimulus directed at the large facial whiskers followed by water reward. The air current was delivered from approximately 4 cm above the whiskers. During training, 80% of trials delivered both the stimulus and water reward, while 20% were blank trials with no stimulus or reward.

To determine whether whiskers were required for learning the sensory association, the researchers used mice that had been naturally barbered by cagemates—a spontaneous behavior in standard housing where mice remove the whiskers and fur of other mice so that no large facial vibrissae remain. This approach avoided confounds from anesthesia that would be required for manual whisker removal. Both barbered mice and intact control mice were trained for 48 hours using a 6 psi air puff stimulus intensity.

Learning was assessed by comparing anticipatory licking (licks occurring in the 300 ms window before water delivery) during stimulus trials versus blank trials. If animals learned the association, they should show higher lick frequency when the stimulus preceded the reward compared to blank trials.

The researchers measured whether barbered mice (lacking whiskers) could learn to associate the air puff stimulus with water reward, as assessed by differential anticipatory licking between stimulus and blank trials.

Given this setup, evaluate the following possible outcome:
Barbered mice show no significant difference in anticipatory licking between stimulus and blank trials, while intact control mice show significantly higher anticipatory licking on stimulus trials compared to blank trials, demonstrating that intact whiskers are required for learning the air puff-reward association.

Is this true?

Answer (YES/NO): YES